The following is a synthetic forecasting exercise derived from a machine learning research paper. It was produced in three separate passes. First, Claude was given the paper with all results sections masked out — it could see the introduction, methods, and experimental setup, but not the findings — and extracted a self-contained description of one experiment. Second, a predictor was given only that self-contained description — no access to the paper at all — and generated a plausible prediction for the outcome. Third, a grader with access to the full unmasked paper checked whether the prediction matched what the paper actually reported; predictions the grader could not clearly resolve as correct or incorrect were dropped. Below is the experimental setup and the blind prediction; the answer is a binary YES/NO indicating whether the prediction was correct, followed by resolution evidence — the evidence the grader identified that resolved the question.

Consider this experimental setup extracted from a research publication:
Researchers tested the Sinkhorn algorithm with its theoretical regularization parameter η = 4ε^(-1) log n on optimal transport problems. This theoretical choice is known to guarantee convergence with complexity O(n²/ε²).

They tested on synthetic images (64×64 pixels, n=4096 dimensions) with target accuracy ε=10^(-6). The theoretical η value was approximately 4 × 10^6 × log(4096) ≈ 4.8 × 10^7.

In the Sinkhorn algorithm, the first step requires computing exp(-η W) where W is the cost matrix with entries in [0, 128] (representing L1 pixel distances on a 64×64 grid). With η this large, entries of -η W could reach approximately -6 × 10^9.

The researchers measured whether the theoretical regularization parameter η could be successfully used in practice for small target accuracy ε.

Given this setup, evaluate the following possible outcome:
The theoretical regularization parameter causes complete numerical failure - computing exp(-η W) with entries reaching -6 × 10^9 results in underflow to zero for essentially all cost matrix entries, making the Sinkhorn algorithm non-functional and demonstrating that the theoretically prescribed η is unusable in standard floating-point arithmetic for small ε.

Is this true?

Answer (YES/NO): YES